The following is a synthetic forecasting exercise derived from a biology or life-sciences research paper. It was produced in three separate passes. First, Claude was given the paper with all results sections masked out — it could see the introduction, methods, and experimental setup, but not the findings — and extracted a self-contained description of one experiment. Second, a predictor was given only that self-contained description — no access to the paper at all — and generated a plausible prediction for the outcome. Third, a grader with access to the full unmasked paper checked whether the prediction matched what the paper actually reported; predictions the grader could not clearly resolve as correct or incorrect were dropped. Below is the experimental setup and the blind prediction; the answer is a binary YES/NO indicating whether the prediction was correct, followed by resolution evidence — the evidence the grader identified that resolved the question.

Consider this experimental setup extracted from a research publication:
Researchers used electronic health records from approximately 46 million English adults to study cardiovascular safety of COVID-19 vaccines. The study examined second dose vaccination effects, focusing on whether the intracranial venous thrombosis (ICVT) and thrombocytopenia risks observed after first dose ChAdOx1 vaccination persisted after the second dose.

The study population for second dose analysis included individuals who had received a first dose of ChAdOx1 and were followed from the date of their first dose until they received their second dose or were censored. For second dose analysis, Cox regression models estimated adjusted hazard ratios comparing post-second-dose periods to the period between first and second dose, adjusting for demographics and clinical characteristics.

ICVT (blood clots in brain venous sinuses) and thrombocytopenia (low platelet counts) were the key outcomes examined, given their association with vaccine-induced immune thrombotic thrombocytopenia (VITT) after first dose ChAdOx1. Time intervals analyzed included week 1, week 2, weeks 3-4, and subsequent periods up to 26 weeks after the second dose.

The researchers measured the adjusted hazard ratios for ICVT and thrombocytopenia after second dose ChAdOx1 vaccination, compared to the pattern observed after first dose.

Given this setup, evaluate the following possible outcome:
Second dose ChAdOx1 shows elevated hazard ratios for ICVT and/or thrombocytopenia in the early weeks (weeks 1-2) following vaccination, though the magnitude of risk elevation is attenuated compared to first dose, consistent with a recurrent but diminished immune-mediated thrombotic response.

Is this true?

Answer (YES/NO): NO